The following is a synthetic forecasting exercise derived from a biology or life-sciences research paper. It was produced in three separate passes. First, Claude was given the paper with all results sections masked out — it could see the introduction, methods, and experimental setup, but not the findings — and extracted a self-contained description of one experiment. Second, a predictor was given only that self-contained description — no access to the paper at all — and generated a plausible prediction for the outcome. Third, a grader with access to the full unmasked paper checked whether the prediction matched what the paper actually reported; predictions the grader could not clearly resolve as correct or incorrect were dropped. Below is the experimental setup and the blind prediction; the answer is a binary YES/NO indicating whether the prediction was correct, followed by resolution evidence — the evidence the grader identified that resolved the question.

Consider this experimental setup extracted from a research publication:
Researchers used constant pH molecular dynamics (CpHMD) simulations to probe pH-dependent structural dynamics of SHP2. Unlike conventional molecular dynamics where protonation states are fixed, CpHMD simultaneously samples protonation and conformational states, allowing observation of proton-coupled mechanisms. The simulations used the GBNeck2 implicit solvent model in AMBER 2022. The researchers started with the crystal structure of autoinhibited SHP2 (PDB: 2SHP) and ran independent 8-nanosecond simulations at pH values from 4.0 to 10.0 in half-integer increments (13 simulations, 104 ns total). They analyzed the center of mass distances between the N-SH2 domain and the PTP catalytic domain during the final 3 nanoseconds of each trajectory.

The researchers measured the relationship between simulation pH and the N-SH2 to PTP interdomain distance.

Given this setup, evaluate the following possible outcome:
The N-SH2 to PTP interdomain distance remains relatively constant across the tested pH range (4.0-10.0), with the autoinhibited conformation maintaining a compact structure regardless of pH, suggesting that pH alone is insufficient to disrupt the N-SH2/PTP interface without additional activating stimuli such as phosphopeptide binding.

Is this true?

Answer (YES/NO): NO